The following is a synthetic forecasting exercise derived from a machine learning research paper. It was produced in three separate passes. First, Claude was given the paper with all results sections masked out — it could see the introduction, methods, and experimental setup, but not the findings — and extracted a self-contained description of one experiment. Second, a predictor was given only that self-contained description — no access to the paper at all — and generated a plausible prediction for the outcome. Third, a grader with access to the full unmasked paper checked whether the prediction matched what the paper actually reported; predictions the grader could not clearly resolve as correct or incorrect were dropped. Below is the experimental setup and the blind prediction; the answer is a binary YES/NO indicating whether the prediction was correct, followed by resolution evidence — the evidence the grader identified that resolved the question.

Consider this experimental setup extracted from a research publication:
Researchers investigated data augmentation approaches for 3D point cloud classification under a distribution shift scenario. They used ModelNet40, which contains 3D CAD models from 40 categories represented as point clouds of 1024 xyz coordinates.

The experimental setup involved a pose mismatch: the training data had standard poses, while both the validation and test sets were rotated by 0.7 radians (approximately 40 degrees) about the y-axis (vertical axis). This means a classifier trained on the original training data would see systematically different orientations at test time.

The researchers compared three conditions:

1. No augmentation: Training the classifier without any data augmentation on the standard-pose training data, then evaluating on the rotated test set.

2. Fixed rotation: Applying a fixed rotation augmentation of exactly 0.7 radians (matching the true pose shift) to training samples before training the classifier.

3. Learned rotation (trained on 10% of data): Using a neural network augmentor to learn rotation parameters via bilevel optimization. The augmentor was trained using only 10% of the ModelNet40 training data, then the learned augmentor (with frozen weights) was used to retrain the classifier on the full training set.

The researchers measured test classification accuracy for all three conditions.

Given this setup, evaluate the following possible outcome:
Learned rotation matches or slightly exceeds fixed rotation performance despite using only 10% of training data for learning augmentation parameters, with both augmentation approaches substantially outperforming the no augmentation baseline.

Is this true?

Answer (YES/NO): NO